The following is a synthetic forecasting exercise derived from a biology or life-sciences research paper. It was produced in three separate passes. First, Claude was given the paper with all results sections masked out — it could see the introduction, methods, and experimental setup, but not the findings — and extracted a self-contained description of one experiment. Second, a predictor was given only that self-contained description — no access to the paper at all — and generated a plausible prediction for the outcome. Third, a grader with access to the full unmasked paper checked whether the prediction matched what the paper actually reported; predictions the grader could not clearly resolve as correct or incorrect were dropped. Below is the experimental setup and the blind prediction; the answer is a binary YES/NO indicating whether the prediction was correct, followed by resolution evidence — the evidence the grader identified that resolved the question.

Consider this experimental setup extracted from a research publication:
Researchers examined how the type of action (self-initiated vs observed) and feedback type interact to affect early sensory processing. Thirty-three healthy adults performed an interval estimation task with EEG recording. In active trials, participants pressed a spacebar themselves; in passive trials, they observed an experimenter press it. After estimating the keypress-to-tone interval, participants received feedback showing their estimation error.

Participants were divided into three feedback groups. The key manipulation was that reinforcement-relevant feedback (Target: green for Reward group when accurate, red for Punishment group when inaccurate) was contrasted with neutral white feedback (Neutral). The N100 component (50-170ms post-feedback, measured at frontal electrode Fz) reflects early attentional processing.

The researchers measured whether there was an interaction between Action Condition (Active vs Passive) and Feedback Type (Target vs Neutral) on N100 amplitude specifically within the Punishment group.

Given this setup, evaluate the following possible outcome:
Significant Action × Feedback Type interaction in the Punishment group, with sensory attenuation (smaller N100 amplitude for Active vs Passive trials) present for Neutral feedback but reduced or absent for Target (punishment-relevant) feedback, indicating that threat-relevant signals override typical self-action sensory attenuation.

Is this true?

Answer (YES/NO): NO